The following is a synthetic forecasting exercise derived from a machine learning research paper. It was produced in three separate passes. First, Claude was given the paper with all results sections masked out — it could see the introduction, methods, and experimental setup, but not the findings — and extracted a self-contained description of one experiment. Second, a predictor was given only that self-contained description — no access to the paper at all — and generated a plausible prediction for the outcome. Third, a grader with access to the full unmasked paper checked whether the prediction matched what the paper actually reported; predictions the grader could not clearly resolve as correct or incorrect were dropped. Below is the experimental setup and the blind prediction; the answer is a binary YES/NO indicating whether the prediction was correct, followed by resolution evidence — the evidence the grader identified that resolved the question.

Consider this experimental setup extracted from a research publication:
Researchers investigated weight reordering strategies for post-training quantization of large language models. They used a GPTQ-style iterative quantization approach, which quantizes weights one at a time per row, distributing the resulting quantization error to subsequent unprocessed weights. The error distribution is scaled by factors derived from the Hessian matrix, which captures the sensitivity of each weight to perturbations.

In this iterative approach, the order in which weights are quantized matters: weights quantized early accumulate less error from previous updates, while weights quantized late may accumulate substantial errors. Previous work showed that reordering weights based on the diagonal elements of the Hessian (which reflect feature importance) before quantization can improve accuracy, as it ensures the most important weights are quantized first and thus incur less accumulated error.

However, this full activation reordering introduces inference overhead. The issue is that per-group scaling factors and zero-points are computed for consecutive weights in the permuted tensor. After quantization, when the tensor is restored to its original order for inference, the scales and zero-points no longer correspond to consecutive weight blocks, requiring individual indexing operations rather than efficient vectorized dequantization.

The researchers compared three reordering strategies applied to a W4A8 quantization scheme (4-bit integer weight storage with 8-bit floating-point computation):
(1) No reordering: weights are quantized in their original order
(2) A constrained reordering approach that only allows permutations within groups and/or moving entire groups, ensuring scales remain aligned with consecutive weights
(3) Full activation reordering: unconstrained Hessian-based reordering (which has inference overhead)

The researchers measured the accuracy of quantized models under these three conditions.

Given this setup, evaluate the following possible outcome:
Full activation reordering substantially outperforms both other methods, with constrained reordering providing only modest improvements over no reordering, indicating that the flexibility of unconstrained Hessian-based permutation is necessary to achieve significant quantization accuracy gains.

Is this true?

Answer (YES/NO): NO